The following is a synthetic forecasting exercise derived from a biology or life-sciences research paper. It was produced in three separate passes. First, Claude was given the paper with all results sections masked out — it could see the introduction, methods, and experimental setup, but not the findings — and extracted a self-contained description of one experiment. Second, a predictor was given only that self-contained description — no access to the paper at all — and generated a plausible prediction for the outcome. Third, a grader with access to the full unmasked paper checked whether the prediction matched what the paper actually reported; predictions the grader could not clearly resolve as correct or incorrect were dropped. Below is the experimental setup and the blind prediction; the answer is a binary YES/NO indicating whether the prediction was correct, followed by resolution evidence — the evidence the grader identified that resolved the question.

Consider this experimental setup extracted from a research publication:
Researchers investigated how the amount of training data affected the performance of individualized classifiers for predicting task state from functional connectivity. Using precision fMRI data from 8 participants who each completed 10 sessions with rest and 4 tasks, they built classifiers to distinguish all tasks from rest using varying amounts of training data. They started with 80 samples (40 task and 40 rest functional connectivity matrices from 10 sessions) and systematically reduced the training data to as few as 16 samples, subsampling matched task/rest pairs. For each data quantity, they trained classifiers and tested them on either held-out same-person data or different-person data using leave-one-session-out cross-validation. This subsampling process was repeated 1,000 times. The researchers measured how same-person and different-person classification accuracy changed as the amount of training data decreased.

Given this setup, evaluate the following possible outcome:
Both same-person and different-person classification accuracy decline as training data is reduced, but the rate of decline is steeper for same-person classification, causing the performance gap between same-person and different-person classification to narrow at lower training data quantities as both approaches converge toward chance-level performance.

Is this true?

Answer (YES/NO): NO